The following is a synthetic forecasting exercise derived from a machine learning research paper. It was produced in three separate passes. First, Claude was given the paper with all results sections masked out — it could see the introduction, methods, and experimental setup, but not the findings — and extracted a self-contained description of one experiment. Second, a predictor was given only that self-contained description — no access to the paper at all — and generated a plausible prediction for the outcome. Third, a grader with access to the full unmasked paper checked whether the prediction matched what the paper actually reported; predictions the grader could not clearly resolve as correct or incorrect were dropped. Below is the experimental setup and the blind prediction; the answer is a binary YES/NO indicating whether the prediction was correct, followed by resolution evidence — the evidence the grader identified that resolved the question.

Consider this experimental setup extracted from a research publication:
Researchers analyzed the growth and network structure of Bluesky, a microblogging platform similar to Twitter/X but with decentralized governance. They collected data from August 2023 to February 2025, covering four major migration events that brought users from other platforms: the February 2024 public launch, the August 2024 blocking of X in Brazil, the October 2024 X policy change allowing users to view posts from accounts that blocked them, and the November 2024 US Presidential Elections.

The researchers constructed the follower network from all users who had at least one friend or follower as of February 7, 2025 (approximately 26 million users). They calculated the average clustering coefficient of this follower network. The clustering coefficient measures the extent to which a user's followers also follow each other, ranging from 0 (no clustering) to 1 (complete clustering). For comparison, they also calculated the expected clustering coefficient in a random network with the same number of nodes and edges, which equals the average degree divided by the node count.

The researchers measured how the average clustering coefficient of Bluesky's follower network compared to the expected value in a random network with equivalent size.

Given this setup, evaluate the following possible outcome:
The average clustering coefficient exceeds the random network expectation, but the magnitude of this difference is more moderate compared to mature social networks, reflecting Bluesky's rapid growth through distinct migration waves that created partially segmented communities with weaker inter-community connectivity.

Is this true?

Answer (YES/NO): NO